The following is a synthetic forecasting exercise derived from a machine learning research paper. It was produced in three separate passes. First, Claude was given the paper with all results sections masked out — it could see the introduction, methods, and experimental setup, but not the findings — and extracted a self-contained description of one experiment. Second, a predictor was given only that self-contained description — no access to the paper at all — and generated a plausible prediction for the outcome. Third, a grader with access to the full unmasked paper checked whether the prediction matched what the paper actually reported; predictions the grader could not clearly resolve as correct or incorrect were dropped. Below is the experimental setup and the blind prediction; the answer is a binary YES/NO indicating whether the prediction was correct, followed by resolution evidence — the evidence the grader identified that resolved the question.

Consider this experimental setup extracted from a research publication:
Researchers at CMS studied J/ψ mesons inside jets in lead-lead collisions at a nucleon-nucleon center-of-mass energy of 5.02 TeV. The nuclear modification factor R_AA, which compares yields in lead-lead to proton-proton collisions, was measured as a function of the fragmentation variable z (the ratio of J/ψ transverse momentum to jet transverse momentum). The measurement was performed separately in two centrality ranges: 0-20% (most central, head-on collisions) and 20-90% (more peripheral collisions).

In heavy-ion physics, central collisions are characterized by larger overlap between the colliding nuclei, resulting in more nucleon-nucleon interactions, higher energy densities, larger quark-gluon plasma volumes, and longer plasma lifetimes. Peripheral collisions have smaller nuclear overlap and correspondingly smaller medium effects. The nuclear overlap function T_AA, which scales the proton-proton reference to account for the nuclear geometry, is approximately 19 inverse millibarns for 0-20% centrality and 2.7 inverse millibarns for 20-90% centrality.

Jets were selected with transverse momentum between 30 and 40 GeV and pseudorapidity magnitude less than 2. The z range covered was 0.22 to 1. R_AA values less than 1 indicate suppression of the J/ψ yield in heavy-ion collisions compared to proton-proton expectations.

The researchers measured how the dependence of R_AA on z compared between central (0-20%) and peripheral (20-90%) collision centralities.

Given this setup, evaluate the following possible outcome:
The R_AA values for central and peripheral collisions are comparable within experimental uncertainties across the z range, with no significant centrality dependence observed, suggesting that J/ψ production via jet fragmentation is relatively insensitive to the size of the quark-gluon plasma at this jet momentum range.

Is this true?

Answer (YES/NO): NO